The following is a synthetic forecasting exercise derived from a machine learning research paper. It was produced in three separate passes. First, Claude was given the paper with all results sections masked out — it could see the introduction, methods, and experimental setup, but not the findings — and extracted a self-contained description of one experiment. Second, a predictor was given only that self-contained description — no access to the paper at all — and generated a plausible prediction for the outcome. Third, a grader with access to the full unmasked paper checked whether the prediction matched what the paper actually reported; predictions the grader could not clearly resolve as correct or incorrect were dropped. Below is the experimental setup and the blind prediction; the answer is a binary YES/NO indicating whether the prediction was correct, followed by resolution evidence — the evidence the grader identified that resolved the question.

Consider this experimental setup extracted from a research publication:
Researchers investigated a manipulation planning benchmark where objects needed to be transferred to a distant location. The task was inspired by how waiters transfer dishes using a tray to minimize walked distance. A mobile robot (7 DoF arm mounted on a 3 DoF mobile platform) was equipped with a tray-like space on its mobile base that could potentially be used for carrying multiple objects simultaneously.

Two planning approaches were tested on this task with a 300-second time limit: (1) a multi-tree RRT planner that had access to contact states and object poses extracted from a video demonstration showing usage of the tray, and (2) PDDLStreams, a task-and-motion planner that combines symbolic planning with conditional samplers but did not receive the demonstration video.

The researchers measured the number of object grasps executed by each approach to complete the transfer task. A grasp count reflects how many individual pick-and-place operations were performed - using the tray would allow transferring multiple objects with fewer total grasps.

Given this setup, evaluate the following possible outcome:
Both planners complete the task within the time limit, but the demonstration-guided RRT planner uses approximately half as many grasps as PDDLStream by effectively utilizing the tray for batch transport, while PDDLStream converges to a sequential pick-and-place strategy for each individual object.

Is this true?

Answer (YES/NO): NO